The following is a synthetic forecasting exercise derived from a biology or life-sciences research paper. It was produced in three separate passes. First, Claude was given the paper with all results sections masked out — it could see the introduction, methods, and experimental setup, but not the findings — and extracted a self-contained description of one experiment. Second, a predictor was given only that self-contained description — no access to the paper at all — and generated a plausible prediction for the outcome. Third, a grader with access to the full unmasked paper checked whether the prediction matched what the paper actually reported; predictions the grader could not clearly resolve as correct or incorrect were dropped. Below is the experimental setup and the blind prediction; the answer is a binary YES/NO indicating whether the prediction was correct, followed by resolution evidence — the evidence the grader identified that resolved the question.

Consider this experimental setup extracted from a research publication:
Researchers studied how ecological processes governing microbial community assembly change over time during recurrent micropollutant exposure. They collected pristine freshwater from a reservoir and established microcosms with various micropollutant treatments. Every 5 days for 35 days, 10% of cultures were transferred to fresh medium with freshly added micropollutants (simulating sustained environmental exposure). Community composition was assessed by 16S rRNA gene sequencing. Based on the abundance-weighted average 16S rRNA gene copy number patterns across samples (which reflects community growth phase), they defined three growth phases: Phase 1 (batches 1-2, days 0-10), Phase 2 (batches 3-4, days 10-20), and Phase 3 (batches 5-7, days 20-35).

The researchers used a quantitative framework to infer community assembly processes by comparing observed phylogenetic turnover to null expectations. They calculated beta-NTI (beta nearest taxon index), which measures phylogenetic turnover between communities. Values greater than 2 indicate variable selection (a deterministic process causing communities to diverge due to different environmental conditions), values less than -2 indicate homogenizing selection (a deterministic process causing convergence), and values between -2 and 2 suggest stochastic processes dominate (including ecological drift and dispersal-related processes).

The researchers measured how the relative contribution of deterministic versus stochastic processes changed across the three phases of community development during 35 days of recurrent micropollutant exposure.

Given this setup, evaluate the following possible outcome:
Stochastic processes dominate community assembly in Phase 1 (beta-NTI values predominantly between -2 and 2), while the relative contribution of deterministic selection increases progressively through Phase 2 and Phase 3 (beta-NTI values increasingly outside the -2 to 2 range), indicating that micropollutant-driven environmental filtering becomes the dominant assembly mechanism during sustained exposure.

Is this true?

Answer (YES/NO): YES